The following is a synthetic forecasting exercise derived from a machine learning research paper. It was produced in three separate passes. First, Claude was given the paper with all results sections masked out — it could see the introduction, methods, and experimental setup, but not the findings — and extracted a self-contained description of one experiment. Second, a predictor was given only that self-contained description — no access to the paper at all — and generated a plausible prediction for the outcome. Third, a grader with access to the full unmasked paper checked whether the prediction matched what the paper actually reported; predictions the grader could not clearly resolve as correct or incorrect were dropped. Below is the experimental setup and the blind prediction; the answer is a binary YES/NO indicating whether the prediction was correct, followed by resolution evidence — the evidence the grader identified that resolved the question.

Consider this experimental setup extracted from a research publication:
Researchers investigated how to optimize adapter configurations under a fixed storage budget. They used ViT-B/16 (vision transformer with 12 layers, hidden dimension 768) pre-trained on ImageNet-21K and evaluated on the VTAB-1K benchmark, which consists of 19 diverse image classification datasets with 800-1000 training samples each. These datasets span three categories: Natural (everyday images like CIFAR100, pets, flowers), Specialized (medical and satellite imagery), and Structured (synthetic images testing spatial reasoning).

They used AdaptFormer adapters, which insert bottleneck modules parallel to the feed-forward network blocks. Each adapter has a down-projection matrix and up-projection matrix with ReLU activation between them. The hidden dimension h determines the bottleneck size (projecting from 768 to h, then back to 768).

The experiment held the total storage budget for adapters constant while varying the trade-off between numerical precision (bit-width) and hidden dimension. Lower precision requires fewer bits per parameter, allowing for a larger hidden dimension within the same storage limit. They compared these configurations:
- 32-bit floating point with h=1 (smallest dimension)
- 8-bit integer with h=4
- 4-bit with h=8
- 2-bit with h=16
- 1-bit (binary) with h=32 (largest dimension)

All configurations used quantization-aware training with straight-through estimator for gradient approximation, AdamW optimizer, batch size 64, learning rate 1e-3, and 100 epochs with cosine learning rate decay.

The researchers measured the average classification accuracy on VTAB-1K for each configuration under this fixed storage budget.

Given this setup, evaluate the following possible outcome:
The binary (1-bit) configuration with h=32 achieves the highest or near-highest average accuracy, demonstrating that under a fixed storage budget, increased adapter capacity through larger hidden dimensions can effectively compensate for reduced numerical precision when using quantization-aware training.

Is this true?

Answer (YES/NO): YES